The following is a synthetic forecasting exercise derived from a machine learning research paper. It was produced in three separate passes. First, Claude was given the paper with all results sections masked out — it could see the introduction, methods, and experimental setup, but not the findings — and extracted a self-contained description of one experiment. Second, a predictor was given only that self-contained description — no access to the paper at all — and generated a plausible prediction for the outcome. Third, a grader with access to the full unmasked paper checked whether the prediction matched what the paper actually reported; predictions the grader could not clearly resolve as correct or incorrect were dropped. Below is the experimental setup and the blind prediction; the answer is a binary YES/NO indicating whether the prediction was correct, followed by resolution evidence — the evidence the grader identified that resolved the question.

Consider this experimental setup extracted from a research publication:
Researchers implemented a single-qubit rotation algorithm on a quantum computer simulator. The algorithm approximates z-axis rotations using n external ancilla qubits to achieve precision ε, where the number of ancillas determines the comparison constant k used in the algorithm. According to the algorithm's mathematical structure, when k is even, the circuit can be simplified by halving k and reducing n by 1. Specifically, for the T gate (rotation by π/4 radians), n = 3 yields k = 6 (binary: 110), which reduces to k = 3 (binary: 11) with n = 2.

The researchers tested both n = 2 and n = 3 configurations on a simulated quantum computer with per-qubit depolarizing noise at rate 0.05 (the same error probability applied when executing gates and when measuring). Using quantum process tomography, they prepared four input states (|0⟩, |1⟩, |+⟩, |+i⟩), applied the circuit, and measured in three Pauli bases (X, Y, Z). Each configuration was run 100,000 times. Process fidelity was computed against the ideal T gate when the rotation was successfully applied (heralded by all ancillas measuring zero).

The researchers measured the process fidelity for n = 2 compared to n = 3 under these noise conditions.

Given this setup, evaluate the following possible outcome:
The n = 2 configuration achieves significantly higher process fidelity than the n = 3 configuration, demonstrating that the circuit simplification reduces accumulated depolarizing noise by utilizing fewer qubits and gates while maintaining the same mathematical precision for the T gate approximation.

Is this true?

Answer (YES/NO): NO